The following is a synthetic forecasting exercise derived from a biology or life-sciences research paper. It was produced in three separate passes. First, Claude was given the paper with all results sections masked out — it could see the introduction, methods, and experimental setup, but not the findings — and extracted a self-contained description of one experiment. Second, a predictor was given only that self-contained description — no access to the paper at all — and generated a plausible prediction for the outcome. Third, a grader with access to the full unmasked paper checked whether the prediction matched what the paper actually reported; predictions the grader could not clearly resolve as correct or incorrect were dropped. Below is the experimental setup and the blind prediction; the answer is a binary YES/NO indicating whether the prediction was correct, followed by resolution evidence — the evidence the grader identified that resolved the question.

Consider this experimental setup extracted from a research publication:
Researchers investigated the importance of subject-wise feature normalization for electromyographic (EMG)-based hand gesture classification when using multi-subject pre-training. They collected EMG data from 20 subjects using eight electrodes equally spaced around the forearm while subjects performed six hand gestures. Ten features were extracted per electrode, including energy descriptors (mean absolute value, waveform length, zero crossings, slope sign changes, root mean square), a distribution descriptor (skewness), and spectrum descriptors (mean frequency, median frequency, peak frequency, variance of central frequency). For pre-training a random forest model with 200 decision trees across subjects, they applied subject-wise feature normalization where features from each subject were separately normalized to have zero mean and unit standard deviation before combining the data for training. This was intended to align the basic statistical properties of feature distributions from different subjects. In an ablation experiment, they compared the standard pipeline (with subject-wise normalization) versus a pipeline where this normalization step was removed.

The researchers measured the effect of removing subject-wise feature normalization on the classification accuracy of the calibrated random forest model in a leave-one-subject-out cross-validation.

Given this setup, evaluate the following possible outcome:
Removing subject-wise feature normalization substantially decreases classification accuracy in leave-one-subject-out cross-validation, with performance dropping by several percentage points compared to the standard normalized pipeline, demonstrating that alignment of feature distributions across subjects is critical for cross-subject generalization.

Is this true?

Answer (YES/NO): NO